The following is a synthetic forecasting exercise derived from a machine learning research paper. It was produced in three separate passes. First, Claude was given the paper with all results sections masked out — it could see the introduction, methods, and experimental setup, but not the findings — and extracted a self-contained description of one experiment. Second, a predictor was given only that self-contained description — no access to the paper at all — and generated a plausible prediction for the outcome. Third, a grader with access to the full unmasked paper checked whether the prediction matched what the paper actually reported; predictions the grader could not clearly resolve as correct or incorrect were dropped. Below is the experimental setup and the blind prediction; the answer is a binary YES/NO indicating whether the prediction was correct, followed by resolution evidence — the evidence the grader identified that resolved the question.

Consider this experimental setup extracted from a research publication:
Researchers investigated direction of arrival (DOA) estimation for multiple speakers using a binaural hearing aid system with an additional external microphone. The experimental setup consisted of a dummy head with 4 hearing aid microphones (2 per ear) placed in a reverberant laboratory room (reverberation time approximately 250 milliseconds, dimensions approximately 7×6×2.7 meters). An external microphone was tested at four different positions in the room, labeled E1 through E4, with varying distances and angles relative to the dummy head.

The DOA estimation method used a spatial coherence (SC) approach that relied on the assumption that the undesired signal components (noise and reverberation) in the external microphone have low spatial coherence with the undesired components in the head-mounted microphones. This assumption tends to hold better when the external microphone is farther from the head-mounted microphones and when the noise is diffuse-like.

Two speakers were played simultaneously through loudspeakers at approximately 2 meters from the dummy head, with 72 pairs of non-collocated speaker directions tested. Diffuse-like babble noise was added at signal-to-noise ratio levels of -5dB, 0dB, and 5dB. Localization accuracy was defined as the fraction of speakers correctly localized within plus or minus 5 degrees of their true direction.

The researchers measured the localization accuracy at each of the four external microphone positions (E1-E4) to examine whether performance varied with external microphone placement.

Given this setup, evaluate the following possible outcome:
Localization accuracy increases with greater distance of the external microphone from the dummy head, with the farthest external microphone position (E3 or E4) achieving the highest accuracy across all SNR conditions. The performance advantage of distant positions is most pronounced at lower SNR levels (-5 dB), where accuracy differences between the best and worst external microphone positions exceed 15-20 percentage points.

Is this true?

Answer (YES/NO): NO